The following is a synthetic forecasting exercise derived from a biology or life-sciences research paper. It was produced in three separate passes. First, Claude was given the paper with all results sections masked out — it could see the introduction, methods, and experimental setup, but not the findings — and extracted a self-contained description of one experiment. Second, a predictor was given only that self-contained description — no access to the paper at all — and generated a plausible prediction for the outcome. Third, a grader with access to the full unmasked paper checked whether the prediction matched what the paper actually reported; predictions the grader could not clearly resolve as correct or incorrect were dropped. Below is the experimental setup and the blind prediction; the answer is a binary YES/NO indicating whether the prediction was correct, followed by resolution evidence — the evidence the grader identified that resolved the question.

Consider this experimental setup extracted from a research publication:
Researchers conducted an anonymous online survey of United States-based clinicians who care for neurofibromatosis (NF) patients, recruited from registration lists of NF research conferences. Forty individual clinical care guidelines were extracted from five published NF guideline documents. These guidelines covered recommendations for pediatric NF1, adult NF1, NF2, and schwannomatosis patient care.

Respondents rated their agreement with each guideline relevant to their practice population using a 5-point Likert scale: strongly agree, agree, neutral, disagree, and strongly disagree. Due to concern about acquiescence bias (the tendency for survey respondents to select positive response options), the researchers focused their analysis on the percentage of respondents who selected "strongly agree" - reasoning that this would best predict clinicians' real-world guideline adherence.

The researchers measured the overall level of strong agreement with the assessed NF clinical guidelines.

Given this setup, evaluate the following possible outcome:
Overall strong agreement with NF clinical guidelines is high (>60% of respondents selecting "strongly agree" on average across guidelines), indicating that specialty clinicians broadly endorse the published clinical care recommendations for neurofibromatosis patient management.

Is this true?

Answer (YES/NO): NO